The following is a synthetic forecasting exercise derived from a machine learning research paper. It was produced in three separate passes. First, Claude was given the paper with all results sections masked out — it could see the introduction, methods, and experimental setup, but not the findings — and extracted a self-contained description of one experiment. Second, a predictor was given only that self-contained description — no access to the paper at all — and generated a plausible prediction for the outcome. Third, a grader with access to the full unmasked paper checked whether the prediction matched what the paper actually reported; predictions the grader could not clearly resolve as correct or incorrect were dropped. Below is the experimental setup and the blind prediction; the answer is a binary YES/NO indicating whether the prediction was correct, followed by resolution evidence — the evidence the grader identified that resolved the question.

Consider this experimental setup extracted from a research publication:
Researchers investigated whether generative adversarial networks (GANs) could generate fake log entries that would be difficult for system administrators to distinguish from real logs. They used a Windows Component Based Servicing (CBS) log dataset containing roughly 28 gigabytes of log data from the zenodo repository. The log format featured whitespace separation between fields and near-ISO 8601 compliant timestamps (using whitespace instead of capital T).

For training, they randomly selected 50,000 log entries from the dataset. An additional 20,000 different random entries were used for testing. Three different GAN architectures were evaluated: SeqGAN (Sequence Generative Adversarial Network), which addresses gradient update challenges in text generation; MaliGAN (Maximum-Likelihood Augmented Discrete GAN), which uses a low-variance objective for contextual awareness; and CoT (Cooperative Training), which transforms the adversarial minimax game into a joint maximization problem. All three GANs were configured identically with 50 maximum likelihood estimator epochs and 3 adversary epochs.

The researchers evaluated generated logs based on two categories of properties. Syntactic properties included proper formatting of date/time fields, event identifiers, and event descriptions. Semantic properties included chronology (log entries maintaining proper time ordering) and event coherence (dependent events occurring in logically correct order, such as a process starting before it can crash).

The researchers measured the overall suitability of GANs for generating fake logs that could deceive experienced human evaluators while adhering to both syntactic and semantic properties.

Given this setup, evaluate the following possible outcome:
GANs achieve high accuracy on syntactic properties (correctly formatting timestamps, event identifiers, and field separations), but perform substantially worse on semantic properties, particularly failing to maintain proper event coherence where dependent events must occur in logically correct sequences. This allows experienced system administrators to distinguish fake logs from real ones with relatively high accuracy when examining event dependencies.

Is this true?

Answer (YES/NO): NO